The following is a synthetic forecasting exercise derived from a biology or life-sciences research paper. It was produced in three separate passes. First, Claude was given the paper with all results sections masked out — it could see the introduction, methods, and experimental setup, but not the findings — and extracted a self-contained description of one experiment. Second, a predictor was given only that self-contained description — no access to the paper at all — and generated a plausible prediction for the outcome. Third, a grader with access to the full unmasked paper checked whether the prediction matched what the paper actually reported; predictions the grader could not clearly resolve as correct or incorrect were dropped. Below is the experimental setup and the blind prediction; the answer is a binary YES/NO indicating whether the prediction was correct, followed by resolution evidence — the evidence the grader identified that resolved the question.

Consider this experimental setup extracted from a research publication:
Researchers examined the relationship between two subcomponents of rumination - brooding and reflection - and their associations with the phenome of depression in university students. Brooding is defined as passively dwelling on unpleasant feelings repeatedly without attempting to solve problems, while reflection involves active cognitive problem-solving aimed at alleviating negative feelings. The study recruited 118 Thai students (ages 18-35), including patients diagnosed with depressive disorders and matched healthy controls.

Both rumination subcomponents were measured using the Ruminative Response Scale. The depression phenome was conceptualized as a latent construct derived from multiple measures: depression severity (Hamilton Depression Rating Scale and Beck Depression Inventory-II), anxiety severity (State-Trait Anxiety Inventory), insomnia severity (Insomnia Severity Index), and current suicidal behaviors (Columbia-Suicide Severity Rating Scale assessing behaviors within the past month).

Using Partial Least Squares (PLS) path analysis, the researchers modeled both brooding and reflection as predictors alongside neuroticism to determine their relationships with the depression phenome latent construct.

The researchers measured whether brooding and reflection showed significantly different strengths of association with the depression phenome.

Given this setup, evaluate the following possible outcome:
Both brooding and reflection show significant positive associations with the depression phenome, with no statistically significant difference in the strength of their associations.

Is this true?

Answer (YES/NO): NO